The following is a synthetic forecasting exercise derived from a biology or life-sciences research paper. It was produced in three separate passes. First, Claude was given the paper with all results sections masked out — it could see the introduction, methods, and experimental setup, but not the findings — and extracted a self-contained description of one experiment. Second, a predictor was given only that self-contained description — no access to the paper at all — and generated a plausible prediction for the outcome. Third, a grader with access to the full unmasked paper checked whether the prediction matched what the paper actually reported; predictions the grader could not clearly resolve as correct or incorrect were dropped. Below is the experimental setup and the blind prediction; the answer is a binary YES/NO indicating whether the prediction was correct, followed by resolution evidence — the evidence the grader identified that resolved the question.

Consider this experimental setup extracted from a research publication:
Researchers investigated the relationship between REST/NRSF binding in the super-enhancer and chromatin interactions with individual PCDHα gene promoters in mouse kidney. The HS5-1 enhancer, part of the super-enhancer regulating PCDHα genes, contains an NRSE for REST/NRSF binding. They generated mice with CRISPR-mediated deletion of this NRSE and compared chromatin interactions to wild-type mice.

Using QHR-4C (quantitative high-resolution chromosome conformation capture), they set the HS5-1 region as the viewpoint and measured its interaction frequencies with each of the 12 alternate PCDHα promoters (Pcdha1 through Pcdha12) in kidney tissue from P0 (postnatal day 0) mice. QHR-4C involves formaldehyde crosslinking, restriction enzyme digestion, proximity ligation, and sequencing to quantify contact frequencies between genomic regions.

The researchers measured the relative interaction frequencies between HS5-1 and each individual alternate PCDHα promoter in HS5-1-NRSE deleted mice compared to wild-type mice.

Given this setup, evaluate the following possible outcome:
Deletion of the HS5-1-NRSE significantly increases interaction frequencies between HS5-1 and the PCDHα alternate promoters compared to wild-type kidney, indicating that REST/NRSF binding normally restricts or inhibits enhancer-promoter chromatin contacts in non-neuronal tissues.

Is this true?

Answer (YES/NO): YES